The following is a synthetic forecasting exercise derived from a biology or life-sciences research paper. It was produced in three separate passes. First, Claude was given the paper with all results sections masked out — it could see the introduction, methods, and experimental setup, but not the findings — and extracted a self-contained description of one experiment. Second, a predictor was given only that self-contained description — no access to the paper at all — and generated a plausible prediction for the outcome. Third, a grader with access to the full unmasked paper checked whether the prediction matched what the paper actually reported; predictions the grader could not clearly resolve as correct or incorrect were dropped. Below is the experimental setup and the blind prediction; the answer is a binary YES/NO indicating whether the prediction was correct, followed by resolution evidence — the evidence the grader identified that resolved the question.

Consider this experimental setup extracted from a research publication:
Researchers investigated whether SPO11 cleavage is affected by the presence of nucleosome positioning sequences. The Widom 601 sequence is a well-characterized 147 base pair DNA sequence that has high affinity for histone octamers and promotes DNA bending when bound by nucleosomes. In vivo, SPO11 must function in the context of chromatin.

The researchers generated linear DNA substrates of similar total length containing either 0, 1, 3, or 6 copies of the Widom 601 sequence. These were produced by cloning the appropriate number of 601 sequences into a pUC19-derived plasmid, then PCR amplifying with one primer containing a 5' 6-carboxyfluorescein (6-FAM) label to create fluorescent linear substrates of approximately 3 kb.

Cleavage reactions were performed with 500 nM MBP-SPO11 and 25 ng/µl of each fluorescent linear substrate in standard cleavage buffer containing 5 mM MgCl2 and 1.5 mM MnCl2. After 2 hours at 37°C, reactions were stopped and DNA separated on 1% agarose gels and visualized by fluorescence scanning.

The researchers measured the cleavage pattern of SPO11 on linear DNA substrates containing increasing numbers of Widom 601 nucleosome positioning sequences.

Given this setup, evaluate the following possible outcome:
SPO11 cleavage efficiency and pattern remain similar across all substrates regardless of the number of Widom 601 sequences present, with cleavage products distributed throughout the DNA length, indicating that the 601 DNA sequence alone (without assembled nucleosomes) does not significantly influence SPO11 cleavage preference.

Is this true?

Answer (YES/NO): NO